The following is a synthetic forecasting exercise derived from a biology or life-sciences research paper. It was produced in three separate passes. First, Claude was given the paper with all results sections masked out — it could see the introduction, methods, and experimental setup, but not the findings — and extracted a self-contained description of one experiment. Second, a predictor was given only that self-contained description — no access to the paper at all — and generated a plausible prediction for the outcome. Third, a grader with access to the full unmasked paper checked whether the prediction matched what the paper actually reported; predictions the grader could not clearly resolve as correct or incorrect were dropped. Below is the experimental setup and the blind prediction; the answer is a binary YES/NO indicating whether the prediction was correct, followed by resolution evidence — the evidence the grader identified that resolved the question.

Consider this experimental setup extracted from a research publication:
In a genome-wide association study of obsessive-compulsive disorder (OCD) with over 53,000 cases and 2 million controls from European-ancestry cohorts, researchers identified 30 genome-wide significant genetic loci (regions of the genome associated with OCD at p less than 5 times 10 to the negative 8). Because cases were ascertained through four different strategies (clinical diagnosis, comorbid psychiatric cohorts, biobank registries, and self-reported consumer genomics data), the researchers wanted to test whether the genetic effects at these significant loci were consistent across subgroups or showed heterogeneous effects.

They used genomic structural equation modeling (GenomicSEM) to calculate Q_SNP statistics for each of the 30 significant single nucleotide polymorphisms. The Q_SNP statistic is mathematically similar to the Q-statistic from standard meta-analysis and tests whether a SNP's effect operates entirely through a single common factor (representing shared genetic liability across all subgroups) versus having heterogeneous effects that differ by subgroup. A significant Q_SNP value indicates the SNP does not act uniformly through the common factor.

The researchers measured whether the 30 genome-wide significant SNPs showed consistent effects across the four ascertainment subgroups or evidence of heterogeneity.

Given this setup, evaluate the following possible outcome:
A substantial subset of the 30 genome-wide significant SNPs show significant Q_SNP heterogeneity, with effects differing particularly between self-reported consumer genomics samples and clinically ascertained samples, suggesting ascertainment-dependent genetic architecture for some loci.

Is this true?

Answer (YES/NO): NO